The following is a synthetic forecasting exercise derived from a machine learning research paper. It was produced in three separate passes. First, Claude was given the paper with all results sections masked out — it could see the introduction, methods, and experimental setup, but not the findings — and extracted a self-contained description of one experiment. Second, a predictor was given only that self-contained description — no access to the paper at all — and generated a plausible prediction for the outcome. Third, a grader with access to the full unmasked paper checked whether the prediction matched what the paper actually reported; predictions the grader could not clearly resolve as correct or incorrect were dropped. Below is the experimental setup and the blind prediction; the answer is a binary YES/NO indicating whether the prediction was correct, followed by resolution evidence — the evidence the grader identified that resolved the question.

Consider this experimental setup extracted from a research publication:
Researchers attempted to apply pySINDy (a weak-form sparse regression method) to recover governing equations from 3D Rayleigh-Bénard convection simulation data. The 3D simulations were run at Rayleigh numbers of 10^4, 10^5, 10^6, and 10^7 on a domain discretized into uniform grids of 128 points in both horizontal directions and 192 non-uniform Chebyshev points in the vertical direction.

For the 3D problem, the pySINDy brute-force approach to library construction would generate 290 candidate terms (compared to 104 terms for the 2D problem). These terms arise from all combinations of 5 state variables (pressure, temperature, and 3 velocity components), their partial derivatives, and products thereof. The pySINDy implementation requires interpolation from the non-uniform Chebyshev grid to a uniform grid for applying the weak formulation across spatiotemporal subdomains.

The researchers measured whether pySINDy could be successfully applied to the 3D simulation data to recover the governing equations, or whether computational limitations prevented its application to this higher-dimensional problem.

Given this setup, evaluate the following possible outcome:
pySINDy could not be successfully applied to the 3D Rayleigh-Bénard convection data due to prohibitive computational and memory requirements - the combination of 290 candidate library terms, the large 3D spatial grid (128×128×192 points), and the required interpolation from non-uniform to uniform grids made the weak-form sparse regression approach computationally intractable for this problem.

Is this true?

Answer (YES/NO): YES